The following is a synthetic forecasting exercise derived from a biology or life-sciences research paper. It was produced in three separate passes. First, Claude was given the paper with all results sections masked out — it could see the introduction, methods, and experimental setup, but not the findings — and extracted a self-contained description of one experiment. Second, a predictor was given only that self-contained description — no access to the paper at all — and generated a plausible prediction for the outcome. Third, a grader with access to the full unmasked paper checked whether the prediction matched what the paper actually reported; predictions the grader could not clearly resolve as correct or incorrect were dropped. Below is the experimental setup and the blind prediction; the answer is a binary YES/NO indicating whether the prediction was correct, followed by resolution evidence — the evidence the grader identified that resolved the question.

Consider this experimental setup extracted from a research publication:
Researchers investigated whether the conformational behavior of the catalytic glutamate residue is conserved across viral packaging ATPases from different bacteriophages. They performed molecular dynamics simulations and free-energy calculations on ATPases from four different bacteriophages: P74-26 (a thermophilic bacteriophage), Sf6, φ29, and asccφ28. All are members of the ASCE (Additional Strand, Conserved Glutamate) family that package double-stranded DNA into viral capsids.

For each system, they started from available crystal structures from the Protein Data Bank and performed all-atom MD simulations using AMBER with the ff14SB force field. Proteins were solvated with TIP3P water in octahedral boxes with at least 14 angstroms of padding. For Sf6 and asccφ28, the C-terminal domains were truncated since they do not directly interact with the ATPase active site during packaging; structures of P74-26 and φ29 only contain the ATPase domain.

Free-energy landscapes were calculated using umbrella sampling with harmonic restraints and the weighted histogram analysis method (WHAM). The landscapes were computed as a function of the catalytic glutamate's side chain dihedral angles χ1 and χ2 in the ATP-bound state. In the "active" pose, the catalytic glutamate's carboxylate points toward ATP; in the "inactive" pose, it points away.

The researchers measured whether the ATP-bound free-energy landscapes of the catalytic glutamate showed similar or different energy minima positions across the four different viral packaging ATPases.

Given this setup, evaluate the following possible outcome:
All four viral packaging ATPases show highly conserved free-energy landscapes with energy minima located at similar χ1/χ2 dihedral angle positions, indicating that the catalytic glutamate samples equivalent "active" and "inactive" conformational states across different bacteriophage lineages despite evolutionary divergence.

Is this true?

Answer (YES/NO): NO